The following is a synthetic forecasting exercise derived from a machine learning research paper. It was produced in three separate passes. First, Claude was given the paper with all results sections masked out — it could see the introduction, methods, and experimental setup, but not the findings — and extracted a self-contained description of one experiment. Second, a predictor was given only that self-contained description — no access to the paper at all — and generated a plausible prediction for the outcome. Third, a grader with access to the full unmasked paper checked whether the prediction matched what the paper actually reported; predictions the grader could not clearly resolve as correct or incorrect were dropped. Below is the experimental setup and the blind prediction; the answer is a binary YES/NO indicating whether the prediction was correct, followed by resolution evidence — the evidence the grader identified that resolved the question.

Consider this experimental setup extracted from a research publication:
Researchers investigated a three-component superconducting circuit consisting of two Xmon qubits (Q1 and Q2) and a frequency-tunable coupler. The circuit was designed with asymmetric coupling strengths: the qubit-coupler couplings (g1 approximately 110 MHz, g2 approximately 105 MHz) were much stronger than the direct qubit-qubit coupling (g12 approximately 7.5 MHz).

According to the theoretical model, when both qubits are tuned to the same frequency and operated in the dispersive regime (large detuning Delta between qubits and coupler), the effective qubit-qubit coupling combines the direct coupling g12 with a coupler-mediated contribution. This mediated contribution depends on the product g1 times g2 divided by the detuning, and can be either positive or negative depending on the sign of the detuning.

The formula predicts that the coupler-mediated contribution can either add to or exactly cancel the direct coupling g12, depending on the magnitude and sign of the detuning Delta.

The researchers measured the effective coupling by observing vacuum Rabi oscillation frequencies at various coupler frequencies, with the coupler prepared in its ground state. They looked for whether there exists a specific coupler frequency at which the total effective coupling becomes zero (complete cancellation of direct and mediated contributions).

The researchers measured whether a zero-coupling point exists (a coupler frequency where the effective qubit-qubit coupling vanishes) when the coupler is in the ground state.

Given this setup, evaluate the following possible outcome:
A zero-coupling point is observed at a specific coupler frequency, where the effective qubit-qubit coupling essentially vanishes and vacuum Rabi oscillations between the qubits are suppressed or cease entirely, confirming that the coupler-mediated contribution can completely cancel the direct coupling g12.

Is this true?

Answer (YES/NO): YES